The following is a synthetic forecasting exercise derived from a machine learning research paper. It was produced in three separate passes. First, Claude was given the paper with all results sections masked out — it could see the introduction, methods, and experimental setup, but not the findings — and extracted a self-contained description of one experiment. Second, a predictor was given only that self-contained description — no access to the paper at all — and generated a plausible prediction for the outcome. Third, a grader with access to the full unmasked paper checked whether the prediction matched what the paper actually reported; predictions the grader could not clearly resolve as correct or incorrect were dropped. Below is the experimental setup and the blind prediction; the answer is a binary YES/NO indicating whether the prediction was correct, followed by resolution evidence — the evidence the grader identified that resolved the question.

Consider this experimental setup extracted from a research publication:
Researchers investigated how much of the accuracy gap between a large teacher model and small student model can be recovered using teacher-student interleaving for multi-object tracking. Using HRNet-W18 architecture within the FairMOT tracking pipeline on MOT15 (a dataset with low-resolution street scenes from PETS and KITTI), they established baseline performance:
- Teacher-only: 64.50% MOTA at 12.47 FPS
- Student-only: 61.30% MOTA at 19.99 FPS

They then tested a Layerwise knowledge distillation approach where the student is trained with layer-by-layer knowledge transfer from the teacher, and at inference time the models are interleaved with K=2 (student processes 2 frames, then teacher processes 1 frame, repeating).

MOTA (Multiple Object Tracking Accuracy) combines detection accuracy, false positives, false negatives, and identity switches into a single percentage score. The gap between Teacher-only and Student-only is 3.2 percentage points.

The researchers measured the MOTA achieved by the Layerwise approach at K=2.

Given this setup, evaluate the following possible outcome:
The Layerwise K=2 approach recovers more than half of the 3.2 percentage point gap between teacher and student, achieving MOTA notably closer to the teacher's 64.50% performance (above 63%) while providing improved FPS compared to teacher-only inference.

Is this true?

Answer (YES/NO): NO